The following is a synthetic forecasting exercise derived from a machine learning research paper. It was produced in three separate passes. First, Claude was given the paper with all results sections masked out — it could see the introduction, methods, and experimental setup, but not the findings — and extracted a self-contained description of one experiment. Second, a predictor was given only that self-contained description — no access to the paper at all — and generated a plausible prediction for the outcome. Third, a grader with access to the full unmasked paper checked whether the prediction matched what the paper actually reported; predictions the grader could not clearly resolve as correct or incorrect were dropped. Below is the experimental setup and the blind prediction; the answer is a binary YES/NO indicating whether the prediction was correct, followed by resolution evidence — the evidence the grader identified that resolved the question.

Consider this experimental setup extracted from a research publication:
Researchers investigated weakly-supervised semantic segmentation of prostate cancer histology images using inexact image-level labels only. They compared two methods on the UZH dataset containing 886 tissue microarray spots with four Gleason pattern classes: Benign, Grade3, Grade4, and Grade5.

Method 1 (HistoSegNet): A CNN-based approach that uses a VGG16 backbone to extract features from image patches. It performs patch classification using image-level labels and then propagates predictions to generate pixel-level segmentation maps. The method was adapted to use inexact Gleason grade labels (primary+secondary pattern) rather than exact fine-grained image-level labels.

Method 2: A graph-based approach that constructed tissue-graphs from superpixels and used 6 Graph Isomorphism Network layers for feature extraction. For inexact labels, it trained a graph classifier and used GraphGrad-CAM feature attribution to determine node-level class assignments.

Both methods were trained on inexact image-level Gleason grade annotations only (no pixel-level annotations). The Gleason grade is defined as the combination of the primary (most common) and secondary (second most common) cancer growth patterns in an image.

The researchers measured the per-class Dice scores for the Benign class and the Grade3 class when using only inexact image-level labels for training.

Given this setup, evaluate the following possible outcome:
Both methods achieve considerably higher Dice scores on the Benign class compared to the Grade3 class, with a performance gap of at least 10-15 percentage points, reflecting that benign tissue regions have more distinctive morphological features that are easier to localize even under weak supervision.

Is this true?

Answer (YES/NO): NO